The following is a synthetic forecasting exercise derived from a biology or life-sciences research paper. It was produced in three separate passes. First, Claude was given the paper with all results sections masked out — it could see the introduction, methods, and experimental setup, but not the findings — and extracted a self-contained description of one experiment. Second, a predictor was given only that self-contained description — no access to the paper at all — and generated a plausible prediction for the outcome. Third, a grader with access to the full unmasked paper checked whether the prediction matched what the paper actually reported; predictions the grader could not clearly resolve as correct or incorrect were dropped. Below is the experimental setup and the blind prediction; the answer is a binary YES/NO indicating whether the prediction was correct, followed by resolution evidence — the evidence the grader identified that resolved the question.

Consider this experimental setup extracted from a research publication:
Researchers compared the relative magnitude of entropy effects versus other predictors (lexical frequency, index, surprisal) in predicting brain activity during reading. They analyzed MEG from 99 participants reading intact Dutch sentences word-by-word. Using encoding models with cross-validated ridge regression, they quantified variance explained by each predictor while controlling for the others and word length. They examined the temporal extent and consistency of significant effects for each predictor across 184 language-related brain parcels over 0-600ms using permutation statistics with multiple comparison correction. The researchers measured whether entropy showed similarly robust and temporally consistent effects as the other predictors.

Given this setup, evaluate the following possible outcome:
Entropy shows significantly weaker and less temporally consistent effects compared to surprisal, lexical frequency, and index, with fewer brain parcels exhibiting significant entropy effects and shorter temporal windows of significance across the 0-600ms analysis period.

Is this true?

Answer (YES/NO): YES